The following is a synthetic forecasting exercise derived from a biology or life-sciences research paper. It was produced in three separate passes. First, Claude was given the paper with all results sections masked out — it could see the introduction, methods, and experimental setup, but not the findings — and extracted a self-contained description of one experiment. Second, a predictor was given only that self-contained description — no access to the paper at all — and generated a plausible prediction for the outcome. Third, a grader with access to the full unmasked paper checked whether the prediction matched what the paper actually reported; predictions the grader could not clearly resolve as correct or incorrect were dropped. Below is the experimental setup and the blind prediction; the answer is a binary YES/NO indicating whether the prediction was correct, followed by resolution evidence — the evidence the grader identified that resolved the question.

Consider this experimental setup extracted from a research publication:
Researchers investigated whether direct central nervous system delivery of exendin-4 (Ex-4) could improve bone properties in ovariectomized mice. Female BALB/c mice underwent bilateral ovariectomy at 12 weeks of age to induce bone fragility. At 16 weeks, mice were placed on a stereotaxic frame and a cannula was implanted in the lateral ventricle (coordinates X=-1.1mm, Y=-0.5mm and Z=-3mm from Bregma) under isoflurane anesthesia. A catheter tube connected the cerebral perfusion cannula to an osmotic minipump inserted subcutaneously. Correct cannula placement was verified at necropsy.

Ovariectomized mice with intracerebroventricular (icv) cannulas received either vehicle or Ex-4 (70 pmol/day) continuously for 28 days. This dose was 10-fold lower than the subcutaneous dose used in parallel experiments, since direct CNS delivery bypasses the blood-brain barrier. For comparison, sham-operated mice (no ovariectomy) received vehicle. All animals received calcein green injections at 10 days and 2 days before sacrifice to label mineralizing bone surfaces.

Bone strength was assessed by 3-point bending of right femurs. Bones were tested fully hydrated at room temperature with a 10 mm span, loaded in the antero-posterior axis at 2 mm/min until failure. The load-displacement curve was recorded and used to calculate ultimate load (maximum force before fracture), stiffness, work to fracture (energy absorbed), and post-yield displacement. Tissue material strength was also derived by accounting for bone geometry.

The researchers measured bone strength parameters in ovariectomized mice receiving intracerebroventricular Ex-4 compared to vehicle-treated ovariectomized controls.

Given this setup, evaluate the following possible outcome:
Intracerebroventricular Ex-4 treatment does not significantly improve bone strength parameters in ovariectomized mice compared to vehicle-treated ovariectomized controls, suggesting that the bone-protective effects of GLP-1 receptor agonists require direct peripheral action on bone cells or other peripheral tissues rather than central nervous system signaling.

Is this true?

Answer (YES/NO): NO